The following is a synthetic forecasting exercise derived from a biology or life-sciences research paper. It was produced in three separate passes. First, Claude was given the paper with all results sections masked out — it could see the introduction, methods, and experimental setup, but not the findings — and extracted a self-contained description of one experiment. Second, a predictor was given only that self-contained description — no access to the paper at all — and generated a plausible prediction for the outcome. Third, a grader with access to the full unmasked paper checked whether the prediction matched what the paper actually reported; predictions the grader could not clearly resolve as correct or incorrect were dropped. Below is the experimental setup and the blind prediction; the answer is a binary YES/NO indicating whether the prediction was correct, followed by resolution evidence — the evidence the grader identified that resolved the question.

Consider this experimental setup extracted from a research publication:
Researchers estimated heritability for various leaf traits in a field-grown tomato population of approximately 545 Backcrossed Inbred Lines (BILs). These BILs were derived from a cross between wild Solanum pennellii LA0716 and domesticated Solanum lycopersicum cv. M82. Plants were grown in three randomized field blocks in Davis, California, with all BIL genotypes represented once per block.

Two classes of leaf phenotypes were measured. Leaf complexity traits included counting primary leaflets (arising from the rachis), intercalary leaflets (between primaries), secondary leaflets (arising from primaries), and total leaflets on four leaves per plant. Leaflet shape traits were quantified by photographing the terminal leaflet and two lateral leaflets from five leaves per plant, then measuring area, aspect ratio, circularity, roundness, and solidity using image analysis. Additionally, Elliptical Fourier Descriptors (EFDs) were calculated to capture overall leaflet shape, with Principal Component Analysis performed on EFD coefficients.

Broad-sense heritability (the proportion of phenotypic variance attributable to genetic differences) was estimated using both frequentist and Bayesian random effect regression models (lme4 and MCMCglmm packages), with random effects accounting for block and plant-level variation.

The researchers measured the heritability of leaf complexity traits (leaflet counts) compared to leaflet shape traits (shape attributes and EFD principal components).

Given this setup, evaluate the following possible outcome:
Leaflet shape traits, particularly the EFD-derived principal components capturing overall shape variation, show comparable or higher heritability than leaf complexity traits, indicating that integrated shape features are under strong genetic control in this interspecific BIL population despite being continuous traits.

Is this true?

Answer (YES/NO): NO